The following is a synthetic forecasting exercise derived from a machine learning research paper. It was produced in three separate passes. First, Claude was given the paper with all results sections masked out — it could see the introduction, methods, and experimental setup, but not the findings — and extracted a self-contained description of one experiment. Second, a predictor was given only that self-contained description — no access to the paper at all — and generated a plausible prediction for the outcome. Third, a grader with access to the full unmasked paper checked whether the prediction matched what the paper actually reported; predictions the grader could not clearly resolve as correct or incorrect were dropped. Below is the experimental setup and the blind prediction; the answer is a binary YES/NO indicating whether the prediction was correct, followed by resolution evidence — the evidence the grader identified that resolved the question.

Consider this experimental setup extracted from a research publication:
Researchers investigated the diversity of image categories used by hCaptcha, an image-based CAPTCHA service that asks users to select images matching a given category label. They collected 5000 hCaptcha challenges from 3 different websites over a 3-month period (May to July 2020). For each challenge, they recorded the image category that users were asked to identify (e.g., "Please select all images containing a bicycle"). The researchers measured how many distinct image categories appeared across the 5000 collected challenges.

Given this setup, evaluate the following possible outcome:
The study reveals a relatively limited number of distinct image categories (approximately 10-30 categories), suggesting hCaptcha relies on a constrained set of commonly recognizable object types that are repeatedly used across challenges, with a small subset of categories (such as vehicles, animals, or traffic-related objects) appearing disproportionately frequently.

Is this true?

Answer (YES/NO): NO